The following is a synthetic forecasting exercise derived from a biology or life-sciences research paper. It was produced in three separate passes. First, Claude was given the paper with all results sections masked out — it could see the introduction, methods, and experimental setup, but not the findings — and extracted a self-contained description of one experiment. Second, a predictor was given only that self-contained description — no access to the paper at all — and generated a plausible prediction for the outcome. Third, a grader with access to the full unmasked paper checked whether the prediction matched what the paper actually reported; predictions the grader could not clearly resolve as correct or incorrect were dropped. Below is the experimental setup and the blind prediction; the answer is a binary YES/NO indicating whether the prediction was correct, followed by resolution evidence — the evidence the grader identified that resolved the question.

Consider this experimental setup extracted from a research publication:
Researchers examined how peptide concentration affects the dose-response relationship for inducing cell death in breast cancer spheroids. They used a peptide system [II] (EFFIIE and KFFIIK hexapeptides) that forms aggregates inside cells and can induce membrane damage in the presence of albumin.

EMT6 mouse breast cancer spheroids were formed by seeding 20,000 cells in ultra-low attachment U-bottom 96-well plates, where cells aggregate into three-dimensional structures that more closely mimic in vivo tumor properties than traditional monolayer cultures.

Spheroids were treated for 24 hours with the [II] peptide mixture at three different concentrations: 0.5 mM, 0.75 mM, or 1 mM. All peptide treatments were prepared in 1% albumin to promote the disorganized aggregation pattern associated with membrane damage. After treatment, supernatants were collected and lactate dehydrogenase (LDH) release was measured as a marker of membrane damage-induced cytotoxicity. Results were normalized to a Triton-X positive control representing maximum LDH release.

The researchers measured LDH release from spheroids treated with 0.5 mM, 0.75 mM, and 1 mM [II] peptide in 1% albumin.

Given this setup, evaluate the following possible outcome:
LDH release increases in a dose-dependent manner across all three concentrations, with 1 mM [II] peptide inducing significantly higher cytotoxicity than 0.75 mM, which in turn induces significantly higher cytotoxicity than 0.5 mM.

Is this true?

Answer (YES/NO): NO